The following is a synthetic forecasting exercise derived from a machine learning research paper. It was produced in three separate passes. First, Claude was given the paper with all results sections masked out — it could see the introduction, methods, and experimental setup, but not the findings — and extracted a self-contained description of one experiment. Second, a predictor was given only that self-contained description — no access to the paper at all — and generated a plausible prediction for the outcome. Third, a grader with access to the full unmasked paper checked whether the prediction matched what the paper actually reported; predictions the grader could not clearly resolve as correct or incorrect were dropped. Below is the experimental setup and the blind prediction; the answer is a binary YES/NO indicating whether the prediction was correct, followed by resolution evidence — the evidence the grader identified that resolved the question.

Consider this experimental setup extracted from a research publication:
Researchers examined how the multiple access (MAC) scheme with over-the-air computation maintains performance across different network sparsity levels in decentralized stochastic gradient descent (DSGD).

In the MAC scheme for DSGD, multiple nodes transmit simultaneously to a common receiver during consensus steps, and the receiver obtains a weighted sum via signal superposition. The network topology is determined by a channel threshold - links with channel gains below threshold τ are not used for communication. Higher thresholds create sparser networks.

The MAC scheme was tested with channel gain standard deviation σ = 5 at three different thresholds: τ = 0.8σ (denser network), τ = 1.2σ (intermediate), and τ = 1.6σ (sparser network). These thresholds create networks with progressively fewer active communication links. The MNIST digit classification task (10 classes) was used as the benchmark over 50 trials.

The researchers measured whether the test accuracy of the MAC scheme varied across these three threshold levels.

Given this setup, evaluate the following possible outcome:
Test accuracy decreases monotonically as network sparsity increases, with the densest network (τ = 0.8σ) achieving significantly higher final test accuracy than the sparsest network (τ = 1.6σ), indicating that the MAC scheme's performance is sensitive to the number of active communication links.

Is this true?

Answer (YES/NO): NO